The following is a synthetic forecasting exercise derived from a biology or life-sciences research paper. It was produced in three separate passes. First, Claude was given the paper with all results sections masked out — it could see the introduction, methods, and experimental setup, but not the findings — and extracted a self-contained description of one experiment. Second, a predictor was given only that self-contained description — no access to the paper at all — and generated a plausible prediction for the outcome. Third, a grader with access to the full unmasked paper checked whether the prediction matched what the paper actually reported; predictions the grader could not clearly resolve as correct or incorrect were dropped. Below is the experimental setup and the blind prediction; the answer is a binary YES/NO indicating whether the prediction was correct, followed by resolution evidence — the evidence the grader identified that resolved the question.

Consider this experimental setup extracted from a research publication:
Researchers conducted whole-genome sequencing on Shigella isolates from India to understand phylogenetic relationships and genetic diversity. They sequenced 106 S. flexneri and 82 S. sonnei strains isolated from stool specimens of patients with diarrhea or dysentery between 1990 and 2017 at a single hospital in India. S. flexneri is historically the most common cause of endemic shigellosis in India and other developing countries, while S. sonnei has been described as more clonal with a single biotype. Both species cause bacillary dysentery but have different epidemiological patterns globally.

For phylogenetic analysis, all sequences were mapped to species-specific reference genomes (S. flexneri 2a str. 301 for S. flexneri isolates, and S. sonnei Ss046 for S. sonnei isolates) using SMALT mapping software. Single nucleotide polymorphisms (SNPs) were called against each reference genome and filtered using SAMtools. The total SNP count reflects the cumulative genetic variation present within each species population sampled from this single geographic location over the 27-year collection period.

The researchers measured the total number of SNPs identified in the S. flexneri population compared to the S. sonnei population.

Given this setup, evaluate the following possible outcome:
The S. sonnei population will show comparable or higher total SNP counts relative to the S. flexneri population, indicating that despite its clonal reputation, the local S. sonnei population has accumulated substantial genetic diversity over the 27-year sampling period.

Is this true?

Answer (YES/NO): NO